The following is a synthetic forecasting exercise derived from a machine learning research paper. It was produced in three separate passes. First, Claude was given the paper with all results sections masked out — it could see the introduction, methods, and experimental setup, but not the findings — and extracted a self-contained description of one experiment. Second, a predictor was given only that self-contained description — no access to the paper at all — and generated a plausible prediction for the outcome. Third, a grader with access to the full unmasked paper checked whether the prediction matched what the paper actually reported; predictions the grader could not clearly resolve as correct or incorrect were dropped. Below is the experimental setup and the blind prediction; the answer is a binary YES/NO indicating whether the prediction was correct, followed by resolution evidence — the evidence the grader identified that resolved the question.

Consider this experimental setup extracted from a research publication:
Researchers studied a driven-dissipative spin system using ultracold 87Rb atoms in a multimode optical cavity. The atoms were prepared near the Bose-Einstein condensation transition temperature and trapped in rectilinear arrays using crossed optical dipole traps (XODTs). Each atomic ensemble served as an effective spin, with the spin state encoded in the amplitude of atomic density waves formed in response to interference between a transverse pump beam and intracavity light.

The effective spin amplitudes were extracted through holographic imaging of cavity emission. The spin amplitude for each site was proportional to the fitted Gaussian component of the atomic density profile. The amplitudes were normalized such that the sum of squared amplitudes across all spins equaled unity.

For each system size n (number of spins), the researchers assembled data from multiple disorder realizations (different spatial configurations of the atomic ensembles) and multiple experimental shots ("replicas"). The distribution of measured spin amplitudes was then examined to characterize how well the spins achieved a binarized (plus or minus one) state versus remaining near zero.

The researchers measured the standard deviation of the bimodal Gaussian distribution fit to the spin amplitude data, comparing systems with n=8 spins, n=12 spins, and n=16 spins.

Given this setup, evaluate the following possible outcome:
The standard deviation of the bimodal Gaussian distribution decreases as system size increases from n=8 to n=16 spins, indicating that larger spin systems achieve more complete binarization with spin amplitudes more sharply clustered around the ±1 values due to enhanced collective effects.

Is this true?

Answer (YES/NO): NO